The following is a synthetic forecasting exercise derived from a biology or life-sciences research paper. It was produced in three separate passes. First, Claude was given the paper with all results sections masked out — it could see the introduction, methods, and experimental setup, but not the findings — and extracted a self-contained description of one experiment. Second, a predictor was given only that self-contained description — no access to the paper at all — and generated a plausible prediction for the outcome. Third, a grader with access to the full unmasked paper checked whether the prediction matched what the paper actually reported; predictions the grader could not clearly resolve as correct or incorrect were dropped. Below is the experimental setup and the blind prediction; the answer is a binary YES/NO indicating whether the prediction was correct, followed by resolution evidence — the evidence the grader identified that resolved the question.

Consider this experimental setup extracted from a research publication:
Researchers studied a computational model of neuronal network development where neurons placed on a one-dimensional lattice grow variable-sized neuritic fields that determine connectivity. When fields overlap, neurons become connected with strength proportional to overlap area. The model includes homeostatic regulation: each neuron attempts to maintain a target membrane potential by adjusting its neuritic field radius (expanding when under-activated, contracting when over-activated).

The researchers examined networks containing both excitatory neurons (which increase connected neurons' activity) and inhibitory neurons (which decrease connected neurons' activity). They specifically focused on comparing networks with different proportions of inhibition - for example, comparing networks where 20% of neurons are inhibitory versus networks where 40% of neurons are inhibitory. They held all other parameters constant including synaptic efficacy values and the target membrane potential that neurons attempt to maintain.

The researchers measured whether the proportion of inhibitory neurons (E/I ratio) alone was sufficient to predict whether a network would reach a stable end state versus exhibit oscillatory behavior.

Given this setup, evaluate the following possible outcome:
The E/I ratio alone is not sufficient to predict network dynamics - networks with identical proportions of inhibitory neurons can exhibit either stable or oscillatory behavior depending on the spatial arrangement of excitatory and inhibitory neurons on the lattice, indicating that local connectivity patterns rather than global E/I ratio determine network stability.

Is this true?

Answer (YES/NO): YES